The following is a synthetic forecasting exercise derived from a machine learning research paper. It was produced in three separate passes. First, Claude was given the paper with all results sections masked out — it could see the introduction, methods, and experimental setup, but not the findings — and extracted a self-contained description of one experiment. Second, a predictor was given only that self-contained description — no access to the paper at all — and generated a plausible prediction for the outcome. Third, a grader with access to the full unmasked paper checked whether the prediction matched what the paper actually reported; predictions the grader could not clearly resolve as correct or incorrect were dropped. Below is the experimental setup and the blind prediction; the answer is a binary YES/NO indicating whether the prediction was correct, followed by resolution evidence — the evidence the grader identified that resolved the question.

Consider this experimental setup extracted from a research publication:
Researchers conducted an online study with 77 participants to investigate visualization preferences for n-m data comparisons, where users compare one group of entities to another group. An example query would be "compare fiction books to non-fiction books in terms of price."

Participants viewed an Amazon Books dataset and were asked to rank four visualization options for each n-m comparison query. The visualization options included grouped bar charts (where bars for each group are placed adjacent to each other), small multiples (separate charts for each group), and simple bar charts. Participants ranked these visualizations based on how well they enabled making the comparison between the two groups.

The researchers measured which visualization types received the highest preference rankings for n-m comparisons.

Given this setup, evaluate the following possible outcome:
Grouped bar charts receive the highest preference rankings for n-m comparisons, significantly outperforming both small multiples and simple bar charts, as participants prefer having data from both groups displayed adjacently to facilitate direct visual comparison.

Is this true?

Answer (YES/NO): NO